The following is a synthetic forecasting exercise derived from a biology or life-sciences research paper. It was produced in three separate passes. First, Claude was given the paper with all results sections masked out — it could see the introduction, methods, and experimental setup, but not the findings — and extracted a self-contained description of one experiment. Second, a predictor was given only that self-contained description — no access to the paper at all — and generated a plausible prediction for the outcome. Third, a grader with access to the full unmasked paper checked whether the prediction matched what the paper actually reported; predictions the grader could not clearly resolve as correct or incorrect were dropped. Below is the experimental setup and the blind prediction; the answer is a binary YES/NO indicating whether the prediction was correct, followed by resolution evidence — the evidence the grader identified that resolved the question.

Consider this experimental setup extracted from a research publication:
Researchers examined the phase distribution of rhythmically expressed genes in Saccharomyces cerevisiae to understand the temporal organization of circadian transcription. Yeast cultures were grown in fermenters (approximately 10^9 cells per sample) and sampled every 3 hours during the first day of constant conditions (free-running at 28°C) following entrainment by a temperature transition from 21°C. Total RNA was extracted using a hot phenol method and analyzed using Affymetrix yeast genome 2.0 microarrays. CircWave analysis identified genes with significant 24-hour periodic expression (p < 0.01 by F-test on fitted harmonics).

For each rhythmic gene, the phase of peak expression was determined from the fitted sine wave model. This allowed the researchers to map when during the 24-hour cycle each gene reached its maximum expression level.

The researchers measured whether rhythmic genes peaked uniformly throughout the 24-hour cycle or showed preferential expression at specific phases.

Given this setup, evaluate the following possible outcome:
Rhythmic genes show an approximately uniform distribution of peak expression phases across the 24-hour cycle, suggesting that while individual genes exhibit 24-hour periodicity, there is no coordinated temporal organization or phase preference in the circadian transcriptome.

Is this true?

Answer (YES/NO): YES